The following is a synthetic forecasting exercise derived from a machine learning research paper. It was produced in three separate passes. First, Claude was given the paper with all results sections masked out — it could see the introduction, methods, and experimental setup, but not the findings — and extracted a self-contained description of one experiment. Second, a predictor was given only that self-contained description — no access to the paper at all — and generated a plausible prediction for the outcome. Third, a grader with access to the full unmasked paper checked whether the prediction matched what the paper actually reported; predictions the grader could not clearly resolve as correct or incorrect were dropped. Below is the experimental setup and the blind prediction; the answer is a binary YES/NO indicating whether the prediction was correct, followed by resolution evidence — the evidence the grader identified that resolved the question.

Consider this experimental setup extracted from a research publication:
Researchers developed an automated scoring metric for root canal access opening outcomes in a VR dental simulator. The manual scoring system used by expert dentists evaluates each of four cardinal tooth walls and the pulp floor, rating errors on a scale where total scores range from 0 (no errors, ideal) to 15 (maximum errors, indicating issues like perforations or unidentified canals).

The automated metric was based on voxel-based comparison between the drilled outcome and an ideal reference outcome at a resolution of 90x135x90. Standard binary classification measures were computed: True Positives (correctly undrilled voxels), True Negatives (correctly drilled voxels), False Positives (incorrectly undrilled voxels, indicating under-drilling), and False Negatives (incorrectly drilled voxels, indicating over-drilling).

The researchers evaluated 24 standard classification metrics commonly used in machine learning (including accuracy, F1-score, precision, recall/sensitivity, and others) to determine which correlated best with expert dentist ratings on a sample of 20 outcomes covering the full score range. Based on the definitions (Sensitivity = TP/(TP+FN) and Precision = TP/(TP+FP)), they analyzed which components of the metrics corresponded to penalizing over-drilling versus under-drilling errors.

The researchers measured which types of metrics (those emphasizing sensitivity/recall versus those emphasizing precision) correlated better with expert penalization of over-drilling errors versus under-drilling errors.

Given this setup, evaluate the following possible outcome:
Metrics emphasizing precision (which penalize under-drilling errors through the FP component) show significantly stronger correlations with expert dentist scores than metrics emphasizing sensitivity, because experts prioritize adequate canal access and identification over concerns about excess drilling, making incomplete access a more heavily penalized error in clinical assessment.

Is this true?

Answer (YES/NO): NO